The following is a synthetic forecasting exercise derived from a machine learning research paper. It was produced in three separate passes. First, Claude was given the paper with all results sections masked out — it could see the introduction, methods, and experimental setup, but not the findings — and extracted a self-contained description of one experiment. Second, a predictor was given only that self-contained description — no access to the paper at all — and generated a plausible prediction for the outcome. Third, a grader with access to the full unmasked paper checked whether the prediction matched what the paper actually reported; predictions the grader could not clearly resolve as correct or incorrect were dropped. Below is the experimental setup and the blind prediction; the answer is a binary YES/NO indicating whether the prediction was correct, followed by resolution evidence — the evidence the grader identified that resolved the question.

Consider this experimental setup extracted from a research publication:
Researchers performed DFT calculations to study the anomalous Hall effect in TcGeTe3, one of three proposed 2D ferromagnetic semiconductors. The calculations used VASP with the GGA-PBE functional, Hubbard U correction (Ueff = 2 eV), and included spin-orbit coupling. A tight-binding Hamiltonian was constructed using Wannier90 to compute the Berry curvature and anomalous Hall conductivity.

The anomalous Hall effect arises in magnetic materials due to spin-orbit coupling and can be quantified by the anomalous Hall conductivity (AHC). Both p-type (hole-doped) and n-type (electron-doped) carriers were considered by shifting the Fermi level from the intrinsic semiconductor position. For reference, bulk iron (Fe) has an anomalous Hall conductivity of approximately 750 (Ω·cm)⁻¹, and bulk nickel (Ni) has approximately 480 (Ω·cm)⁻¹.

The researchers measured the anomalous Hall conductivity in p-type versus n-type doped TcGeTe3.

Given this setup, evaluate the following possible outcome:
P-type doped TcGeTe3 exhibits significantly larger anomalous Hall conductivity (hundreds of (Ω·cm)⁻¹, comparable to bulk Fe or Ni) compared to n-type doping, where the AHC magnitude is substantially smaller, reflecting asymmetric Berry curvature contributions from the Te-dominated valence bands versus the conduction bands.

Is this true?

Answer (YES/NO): NO